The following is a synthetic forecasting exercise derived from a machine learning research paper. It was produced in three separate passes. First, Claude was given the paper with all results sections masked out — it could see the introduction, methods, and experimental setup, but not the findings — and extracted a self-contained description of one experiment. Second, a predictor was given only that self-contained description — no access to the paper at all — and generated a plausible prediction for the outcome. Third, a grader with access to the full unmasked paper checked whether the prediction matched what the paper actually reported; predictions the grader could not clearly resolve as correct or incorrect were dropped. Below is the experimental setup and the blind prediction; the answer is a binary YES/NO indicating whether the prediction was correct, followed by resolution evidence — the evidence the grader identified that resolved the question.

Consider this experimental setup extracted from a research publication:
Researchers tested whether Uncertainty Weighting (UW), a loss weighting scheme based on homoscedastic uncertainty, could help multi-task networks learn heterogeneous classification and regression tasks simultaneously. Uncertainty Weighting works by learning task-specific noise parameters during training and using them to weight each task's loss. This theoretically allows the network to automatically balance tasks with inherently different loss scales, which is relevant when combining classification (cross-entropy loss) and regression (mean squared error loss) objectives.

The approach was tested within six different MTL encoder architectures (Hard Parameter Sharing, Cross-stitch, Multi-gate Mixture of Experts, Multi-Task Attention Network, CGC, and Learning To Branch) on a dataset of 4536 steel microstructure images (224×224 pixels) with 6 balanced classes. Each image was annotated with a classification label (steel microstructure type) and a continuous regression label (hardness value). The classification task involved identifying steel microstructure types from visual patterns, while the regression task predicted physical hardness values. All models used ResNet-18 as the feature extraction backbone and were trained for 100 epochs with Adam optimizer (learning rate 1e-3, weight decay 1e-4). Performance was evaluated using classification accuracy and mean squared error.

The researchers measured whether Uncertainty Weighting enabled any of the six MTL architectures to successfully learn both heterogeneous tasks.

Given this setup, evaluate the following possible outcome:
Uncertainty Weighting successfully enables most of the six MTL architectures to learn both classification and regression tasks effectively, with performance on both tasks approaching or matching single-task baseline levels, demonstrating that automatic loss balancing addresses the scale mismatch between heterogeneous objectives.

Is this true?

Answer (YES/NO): NO